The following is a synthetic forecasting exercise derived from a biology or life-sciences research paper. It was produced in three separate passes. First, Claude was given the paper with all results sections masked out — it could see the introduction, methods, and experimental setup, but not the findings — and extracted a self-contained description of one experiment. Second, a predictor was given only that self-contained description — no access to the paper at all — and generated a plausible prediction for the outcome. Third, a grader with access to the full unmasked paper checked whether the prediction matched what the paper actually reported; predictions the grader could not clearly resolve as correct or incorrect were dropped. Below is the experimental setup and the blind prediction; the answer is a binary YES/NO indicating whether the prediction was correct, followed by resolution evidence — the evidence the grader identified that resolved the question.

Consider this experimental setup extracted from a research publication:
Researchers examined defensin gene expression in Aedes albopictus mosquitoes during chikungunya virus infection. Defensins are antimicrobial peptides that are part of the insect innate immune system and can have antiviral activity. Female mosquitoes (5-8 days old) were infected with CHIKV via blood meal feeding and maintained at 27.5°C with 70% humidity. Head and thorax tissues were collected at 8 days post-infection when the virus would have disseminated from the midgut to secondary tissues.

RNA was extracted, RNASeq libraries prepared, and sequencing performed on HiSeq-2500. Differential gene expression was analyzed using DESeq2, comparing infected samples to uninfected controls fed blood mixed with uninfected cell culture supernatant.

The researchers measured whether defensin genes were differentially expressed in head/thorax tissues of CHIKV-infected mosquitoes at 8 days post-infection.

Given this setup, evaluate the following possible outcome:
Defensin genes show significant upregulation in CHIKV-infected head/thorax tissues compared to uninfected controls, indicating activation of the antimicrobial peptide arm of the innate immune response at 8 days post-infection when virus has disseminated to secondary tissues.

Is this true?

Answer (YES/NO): NO